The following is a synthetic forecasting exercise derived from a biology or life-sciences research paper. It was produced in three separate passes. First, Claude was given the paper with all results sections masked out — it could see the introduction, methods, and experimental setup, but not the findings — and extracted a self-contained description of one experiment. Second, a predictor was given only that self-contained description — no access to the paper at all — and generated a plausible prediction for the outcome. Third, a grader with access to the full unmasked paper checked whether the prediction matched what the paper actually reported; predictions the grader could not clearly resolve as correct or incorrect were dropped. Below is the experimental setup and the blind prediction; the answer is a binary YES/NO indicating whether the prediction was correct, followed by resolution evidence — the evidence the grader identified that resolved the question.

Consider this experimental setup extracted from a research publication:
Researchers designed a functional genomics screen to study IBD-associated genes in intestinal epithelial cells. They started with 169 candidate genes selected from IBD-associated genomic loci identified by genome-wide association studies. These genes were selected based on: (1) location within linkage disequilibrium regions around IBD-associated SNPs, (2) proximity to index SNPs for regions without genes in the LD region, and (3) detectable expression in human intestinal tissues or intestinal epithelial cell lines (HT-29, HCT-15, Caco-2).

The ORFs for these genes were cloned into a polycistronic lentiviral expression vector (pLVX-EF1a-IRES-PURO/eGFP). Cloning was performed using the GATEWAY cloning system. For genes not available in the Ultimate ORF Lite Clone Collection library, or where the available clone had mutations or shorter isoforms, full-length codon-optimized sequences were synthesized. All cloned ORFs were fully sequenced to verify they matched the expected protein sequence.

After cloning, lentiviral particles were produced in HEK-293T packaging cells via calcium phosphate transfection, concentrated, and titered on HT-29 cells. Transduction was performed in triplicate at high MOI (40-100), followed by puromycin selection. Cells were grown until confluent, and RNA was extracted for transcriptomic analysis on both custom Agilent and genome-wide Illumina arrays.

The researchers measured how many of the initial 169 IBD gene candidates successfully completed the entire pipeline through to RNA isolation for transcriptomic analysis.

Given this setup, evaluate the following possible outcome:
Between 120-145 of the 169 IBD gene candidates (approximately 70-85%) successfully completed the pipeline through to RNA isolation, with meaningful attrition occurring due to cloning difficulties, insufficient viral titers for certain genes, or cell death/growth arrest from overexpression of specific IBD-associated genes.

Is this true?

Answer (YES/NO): NO